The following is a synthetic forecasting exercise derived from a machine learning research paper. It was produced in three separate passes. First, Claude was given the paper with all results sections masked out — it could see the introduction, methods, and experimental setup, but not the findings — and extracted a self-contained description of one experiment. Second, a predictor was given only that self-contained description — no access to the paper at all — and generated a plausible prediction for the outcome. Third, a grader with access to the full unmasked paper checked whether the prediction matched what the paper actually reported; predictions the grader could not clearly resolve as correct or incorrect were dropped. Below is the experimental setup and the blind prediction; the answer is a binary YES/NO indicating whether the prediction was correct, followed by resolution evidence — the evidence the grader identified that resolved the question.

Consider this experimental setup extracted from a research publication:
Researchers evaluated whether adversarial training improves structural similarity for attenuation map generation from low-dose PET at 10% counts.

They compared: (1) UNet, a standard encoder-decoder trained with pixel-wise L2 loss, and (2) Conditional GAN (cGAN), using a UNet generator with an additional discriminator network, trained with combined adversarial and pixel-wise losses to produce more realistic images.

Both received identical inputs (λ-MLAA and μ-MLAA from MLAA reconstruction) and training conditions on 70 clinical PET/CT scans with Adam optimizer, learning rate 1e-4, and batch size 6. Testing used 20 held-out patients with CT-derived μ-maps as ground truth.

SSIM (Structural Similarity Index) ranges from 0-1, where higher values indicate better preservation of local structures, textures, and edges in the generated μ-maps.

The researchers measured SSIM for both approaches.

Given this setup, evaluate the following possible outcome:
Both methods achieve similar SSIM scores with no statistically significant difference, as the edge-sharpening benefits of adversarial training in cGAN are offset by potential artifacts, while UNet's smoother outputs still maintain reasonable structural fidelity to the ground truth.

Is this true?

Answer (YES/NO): YES